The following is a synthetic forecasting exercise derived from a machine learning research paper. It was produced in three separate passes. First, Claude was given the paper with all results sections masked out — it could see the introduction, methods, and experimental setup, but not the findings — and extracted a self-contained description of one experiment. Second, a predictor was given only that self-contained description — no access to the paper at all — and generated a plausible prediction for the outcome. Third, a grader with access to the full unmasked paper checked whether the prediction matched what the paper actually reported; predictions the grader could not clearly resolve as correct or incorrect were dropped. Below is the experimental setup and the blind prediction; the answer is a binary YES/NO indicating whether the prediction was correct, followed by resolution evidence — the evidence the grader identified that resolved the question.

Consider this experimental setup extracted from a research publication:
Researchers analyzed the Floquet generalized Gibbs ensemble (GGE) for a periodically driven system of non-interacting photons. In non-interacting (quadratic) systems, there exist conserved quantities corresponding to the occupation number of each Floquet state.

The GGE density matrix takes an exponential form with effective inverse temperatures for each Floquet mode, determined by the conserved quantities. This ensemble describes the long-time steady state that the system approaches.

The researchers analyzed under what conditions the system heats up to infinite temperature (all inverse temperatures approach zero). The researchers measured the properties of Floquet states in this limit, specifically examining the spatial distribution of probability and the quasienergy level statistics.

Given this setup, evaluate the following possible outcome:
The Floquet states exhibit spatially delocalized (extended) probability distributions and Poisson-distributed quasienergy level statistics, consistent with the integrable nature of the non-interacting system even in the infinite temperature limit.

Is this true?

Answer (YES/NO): NO